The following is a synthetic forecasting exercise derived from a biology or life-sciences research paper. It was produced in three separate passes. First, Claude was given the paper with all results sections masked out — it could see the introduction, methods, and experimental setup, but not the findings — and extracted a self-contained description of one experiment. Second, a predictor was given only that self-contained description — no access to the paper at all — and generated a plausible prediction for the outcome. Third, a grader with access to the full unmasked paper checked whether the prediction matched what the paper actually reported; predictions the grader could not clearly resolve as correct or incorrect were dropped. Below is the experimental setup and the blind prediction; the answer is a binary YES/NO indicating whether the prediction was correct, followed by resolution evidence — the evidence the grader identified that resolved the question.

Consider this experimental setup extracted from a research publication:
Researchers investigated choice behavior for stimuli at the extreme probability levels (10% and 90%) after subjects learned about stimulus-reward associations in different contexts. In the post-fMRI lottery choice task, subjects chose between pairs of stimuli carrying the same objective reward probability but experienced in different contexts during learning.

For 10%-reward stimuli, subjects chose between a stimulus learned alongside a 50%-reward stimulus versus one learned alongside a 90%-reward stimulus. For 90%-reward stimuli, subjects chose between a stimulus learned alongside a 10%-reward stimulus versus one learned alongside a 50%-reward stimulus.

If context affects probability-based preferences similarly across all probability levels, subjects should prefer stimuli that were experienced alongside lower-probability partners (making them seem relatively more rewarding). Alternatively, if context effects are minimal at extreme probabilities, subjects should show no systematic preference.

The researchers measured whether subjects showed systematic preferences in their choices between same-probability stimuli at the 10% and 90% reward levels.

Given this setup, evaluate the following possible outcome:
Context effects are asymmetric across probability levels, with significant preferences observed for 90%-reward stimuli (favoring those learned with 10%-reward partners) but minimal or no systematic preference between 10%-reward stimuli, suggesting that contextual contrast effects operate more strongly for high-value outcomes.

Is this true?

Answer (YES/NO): NO